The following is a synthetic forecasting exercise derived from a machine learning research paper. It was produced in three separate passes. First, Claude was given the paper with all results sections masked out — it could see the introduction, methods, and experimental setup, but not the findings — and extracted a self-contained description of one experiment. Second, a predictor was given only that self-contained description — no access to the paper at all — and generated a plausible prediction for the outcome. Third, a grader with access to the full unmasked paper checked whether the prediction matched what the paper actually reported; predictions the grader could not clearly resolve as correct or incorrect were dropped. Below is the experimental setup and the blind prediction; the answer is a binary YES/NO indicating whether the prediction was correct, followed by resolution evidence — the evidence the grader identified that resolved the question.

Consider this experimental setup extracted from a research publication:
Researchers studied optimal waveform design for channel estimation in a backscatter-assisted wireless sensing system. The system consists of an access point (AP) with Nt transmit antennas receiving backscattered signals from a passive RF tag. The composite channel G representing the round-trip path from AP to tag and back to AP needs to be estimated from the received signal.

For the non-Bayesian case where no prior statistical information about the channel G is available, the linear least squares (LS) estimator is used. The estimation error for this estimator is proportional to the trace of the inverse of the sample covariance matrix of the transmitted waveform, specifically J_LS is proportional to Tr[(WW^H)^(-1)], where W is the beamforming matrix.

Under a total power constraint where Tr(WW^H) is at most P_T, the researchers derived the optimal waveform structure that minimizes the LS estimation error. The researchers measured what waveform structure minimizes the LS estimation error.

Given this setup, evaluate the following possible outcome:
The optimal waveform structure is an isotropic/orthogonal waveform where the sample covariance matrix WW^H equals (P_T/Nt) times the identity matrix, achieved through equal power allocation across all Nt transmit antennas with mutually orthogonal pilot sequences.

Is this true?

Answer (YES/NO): YES